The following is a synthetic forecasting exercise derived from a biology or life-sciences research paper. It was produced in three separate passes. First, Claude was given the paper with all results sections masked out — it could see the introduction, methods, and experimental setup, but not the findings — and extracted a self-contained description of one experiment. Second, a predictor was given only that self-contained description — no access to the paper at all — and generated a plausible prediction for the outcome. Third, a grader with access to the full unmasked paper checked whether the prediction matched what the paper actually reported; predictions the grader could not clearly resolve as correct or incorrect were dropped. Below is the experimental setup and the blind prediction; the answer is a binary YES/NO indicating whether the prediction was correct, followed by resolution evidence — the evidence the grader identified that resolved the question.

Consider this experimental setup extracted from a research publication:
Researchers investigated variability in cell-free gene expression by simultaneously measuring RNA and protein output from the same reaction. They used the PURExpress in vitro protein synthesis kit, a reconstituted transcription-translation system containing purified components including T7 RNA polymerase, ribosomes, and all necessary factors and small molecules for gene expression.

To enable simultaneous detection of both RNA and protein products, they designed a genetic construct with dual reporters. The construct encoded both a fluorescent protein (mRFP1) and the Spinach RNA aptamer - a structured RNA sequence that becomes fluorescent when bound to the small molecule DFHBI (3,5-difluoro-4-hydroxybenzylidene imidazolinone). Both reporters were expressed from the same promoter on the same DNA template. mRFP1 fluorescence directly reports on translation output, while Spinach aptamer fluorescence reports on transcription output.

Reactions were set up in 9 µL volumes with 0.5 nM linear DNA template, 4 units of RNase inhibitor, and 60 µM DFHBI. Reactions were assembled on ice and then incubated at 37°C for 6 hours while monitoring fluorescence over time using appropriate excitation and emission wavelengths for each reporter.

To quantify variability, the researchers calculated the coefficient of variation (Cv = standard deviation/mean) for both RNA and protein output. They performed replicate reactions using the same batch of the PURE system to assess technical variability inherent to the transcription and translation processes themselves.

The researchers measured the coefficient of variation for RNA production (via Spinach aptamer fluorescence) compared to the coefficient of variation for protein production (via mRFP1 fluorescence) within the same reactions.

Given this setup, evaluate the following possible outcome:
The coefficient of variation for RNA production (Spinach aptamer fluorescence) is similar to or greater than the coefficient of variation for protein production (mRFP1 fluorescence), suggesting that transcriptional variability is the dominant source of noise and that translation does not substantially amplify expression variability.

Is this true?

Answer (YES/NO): NO